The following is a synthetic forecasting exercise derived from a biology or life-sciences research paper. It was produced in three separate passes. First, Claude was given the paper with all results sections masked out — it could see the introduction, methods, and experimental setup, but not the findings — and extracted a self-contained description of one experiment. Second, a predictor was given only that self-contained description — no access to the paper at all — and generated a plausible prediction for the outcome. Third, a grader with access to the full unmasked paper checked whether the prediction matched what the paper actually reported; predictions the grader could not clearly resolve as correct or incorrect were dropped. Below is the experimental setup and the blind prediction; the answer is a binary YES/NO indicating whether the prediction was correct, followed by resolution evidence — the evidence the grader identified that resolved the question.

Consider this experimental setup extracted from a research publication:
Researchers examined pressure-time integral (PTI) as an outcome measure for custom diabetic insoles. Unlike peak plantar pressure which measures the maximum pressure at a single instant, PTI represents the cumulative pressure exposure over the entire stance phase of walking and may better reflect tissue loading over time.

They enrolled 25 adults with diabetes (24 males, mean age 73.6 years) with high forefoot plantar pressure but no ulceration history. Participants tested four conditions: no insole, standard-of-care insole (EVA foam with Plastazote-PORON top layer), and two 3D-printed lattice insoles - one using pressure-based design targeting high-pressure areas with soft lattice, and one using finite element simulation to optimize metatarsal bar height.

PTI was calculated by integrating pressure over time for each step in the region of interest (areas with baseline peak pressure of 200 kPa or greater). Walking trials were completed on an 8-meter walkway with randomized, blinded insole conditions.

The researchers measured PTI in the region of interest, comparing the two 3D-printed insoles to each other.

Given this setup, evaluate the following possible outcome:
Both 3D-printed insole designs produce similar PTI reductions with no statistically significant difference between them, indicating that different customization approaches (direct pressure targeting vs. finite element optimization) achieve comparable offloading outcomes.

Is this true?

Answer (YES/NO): NO